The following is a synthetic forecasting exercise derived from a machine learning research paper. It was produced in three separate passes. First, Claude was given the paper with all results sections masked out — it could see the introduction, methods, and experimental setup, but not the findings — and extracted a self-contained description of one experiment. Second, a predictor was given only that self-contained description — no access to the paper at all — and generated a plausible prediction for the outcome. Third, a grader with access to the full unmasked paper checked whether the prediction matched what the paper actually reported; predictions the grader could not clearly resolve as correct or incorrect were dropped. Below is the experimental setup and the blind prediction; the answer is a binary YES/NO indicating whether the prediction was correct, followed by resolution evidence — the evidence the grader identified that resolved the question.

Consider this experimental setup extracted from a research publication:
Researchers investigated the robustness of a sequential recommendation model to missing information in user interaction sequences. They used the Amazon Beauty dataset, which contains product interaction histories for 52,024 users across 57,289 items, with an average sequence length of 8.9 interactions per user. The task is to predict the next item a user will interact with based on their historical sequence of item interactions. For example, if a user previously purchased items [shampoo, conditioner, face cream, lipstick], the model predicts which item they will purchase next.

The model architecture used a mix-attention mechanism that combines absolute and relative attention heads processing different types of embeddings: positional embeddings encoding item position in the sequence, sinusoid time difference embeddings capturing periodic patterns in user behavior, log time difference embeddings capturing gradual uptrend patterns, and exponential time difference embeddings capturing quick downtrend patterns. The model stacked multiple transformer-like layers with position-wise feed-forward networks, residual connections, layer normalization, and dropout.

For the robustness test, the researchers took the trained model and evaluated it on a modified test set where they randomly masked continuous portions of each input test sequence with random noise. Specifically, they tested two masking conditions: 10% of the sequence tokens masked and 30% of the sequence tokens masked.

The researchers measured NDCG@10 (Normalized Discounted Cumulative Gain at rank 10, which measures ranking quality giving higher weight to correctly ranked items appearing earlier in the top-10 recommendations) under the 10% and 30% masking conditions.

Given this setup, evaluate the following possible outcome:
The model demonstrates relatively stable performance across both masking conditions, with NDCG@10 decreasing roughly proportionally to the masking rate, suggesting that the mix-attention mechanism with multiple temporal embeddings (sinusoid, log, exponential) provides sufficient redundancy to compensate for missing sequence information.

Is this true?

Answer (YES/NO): NO